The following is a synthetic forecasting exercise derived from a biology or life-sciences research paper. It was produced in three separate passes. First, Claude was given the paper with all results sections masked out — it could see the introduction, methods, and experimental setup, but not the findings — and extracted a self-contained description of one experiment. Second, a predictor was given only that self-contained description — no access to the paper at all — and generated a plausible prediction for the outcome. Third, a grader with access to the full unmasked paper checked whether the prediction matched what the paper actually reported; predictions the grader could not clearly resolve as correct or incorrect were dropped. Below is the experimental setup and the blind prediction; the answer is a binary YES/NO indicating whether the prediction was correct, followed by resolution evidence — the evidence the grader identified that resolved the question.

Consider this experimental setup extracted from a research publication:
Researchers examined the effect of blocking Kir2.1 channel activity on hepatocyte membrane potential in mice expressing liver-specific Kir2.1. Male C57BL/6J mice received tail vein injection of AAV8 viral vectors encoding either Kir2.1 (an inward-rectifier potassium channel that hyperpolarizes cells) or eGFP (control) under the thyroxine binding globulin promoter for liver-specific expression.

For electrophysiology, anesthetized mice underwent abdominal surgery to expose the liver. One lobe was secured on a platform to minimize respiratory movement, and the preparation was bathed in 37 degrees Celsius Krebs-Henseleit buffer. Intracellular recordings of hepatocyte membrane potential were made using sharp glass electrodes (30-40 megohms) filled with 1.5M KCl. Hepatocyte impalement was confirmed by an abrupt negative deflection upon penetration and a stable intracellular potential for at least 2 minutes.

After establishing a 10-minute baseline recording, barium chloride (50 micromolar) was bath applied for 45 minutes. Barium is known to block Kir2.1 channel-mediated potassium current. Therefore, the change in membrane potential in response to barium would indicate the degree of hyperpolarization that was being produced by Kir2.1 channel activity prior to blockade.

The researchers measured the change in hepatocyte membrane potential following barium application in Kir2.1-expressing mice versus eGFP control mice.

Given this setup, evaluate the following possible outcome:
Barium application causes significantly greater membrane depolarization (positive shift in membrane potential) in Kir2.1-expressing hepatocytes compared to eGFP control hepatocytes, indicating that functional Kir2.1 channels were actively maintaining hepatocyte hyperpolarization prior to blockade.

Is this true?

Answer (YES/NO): YES